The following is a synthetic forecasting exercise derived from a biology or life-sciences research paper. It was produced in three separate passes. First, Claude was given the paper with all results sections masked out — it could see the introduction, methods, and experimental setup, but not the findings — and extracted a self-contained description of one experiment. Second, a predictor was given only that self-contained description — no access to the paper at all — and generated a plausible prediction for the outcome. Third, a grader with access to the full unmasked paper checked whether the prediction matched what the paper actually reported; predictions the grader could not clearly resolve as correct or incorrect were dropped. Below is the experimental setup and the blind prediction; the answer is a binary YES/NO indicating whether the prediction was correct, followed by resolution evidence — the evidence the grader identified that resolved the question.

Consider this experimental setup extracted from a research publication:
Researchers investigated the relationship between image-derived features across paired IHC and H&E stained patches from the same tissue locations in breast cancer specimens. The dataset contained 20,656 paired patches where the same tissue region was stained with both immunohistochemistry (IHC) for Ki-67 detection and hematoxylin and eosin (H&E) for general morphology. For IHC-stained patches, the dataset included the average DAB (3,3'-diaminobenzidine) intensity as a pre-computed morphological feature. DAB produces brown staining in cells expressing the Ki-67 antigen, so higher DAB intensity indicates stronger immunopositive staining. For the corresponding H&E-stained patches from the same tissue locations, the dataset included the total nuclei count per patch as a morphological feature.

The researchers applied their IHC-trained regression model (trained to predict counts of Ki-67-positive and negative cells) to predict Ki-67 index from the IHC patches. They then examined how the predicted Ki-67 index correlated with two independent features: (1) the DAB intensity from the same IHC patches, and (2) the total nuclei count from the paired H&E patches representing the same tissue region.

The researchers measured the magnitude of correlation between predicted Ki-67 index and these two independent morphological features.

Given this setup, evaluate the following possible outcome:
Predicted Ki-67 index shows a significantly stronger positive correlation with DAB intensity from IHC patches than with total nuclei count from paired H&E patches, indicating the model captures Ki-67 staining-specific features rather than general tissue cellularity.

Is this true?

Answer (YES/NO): NO